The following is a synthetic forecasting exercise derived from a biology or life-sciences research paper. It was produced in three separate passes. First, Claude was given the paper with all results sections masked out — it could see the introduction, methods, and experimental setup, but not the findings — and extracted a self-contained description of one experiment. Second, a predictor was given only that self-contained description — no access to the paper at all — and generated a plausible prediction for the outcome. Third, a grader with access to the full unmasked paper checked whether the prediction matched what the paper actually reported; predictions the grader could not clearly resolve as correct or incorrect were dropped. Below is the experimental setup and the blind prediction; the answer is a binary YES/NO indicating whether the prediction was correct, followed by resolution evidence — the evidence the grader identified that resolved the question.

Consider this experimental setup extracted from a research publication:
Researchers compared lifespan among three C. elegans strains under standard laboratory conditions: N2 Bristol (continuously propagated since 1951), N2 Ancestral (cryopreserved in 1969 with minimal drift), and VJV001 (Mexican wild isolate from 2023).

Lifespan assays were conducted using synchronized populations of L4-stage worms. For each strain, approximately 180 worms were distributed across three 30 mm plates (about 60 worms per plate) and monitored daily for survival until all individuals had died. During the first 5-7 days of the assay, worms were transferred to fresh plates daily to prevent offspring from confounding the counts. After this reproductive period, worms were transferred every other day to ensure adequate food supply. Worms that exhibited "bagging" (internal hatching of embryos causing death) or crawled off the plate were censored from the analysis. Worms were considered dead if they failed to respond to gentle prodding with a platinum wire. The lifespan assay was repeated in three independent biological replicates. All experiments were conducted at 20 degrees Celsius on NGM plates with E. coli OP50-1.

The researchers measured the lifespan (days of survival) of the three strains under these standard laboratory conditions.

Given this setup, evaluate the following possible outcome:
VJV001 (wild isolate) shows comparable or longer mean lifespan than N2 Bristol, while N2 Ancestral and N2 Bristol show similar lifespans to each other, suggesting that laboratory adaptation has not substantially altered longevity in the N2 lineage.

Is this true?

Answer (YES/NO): NO